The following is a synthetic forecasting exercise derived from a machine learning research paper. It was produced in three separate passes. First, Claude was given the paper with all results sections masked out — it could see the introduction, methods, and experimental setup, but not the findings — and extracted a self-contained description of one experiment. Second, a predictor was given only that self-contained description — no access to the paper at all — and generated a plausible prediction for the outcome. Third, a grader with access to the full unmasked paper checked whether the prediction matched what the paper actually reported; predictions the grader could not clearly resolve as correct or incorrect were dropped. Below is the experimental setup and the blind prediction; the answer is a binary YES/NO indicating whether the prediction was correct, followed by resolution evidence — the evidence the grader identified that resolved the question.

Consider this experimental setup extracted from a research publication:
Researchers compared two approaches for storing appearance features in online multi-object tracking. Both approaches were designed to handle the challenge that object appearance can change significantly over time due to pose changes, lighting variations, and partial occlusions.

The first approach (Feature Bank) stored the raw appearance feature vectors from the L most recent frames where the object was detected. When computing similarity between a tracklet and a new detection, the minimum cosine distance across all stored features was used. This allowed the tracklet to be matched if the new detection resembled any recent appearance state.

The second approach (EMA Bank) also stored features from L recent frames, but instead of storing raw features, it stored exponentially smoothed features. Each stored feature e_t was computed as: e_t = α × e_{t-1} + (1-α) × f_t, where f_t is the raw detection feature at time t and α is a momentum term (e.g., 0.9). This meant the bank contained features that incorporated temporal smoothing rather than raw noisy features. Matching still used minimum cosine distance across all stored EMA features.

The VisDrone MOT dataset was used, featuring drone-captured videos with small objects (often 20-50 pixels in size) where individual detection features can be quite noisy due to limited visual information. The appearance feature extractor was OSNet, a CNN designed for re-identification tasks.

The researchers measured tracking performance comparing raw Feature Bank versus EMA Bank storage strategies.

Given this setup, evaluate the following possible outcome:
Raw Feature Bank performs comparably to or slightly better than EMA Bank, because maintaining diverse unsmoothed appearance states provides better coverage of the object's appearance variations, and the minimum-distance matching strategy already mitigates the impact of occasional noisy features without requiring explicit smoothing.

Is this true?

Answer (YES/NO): NO